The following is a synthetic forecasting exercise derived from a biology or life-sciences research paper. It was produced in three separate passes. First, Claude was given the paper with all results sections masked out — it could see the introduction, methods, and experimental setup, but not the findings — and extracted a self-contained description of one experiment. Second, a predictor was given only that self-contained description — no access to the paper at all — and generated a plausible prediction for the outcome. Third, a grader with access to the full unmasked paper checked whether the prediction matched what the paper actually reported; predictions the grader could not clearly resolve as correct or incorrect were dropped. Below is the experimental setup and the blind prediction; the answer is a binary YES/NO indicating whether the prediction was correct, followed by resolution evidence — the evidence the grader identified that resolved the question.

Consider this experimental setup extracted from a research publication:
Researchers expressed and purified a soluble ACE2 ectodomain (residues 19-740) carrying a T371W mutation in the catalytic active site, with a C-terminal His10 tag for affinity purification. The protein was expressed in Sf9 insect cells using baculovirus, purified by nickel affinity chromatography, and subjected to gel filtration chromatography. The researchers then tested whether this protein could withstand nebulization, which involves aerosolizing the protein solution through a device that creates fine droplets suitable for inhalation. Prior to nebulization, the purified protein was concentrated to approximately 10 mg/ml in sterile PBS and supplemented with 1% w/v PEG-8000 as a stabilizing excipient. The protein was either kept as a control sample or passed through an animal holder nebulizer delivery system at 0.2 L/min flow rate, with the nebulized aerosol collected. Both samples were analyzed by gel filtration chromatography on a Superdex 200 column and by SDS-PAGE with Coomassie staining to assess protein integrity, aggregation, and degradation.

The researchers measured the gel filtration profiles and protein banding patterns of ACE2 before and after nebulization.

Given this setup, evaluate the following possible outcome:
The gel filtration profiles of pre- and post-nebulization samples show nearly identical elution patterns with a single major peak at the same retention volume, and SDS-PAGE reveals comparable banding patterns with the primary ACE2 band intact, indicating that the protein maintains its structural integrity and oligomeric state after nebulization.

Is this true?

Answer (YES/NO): YES